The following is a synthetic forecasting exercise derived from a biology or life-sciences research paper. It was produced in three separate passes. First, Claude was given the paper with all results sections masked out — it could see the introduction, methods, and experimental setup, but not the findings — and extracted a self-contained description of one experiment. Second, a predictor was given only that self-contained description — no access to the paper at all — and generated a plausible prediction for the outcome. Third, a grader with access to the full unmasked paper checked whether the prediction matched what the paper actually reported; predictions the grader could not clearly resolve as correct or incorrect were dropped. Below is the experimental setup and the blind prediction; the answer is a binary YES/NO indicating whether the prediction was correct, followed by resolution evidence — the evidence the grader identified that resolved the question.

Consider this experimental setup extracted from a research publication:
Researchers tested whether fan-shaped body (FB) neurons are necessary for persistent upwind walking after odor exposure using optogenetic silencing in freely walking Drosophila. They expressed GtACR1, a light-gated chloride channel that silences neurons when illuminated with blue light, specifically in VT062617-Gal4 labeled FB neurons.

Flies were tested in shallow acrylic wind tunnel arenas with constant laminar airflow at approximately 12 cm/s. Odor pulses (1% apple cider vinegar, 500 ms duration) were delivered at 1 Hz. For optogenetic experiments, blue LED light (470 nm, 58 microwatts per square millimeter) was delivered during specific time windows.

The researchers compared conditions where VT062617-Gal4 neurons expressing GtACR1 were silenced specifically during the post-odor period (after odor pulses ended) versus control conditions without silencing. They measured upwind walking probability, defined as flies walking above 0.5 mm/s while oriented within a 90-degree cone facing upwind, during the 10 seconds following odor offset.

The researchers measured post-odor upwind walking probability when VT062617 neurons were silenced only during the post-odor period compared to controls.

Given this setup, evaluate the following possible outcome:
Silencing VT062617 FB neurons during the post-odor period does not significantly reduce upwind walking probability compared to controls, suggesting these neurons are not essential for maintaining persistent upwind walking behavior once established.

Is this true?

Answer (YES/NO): NO